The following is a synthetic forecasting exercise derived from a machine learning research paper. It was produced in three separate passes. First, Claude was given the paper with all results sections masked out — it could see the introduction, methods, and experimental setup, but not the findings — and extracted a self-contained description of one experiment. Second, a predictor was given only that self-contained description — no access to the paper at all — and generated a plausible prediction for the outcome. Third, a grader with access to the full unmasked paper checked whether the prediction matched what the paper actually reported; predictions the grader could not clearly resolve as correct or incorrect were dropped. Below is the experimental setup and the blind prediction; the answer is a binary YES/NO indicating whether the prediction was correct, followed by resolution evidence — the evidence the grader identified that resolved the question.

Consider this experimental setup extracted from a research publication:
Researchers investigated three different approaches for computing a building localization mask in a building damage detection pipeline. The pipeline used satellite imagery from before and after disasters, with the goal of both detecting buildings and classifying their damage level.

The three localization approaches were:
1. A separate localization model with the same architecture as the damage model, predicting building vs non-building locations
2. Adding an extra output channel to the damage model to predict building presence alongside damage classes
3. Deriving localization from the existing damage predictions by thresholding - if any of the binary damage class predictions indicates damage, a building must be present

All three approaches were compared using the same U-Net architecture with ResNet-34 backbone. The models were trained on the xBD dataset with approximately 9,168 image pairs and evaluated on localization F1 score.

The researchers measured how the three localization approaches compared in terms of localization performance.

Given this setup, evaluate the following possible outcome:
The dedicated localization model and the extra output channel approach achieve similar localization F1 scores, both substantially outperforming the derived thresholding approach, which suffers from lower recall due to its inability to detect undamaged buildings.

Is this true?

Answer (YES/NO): NO